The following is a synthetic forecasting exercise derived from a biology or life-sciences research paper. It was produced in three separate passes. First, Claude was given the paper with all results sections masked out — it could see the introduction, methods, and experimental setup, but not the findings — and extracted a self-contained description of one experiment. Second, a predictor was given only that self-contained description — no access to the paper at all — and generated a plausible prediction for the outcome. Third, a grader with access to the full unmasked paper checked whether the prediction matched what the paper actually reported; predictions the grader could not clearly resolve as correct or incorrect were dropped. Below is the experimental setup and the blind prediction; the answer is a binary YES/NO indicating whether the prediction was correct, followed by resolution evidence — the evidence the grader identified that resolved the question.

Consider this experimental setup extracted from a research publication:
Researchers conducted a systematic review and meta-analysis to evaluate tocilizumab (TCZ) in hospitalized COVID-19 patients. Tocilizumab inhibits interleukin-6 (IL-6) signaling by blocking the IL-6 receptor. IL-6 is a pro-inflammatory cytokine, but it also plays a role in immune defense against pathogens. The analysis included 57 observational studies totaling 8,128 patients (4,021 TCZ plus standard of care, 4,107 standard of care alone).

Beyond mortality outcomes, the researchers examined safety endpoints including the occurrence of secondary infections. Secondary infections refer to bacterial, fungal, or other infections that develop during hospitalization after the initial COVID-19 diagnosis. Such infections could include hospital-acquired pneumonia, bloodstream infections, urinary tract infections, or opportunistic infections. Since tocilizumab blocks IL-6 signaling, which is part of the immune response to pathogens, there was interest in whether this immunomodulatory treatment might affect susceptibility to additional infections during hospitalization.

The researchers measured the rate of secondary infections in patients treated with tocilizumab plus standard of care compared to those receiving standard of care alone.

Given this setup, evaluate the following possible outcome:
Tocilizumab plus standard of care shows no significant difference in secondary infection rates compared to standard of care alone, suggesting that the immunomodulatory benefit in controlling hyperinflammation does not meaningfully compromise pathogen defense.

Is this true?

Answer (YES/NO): NO